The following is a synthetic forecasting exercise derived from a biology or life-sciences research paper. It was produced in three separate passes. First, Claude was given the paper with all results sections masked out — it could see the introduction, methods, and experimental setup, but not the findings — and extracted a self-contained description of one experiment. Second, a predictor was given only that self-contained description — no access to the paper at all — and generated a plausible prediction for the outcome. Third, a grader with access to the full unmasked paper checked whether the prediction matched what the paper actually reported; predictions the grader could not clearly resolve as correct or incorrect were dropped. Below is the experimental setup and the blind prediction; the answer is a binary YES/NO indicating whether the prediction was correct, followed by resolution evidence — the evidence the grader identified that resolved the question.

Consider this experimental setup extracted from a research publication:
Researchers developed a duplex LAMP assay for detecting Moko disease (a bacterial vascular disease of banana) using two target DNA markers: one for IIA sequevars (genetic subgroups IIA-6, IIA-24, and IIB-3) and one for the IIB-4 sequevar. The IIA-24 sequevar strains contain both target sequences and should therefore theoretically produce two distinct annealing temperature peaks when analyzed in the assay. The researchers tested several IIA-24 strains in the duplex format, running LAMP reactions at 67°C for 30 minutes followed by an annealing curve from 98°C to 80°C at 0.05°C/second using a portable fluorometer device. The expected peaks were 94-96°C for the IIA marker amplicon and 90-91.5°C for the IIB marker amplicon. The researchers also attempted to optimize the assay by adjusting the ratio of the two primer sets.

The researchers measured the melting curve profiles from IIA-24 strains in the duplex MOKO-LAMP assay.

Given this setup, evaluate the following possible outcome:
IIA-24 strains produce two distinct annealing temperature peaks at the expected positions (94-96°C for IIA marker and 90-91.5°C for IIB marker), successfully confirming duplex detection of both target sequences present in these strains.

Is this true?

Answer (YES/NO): NO